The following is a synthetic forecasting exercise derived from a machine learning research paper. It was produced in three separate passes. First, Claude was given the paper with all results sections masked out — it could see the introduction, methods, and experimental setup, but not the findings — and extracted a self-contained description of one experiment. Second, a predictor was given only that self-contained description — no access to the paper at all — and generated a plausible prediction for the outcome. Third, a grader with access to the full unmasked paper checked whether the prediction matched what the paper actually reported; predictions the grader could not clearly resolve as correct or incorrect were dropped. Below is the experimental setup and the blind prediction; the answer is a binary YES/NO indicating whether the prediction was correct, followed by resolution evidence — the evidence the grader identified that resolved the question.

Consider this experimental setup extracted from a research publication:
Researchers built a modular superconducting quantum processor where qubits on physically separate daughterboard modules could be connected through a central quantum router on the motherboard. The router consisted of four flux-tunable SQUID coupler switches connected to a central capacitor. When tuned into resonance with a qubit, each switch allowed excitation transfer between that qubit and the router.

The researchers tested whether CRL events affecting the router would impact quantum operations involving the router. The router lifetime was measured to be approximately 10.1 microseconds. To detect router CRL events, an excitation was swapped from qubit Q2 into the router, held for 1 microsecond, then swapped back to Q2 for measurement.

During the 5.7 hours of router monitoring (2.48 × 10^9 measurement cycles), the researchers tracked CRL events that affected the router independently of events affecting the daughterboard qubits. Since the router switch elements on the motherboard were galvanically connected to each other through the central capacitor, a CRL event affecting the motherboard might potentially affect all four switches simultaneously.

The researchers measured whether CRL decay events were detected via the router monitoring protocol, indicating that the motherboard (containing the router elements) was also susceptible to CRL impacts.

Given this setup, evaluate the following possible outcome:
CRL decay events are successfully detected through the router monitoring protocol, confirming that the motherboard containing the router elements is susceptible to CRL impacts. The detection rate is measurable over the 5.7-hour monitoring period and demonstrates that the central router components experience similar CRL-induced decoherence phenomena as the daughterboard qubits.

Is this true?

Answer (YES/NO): YES